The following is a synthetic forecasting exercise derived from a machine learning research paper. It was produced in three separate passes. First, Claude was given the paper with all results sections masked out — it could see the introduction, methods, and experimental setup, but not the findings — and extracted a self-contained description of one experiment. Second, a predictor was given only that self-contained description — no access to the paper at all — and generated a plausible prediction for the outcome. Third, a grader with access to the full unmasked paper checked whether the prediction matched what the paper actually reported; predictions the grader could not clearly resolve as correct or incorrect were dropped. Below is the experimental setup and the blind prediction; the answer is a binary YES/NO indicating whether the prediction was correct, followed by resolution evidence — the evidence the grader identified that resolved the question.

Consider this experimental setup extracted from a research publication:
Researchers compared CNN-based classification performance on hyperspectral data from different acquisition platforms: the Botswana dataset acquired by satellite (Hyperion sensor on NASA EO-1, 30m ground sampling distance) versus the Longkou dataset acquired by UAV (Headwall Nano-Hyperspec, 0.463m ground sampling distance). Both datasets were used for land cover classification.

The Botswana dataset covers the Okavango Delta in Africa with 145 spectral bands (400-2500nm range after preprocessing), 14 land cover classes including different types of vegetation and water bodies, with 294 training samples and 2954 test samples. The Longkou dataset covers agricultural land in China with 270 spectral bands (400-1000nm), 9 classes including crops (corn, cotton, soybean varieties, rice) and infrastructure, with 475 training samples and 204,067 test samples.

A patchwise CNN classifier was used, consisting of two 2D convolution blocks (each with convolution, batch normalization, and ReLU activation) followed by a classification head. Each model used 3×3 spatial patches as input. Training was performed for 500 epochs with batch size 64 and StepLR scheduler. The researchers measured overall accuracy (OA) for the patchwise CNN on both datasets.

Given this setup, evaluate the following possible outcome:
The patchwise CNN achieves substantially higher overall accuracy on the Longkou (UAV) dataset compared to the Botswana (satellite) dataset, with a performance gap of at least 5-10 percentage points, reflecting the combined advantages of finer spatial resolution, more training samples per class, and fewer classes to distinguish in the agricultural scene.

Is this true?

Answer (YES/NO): NO